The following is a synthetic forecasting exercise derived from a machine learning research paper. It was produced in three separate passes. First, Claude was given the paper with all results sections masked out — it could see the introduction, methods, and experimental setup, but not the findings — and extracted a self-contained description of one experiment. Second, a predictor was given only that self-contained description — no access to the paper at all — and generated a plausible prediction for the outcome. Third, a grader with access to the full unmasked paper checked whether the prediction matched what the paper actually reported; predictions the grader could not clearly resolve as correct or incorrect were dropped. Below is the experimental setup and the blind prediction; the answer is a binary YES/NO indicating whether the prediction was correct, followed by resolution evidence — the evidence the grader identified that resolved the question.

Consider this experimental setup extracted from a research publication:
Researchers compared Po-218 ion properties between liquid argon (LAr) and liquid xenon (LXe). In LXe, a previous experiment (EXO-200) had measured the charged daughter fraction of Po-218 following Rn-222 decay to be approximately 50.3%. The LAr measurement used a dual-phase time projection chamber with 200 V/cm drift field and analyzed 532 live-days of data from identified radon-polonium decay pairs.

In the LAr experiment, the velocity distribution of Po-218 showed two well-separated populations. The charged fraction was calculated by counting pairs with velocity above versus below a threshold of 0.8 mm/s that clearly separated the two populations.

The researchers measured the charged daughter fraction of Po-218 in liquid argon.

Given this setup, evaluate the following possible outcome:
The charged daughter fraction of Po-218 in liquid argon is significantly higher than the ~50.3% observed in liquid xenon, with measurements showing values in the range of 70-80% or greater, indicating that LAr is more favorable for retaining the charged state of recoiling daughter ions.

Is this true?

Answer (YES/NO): NO